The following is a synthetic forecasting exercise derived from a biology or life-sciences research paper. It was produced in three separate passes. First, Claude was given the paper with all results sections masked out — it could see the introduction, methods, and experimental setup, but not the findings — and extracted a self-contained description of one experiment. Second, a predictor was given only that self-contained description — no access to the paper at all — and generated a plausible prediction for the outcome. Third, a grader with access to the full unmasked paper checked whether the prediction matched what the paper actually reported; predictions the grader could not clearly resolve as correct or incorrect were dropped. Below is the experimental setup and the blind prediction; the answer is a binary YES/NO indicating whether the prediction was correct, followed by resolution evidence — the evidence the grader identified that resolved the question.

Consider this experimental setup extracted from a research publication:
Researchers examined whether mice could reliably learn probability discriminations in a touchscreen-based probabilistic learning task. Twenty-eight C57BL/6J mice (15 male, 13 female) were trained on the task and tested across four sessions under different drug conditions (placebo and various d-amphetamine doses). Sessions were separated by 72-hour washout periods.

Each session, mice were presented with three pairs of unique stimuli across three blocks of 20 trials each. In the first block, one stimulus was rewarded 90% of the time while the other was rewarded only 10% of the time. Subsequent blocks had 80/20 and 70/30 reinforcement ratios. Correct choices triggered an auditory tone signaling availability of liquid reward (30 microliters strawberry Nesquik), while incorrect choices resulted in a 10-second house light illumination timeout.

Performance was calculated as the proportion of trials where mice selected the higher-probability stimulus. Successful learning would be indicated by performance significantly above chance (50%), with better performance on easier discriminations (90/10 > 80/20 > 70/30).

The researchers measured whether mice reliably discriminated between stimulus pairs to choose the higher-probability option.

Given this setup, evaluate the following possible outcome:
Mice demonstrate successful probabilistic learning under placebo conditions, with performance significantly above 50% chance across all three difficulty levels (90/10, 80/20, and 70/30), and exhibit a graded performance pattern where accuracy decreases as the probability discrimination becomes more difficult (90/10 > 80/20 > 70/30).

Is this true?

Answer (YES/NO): NO